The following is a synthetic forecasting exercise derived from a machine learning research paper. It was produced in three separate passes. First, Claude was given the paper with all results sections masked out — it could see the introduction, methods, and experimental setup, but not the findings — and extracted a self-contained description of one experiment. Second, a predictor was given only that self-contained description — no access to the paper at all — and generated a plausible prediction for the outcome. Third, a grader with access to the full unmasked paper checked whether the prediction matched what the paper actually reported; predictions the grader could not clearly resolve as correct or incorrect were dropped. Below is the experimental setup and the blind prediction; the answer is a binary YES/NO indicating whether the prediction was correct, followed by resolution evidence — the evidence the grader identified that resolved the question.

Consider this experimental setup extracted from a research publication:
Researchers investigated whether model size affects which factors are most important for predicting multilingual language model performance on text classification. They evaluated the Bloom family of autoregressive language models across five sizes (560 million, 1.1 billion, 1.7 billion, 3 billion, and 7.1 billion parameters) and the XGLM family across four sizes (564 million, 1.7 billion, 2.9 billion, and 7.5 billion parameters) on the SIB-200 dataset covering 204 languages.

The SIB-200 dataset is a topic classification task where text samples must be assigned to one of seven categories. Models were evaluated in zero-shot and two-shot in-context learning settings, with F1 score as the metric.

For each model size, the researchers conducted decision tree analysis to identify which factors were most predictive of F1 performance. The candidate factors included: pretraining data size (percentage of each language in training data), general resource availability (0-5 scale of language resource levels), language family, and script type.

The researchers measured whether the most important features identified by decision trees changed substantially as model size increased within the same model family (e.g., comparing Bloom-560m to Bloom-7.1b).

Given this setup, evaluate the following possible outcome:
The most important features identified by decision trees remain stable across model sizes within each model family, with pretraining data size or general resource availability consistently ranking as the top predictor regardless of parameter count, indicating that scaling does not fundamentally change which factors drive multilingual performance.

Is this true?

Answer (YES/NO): NO